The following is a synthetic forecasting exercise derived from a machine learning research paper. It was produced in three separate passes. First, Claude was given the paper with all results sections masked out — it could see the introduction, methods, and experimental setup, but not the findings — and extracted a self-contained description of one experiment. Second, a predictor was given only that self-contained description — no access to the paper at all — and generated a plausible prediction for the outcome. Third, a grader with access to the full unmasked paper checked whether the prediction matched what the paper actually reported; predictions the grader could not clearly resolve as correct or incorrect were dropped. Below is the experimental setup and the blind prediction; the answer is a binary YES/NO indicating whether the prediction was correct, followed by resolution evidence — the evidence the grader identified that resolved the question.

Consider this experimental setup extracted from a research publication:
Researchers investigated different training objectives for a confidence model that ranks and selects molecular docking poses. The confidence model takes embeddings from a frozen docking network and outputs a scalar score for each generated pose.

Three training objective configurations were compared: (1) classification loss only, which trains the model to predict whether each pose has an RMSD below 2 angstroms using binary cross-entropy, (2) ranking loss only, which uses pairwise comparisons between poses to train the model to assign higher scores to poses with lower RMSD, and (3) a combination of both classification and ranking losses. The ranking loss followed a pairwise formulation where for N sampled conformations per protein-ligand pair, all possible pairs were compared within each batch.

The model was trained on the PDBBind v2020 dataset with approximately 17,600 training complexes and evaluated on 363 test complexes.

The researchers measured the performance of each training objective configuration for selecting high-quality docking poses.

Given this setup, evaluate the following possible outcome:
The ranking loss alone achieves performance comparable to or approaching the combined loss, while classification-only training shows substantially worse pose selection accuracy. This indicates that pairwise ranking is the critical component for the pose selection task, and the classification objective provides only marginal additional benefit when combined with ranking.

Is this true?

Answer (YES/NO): NO